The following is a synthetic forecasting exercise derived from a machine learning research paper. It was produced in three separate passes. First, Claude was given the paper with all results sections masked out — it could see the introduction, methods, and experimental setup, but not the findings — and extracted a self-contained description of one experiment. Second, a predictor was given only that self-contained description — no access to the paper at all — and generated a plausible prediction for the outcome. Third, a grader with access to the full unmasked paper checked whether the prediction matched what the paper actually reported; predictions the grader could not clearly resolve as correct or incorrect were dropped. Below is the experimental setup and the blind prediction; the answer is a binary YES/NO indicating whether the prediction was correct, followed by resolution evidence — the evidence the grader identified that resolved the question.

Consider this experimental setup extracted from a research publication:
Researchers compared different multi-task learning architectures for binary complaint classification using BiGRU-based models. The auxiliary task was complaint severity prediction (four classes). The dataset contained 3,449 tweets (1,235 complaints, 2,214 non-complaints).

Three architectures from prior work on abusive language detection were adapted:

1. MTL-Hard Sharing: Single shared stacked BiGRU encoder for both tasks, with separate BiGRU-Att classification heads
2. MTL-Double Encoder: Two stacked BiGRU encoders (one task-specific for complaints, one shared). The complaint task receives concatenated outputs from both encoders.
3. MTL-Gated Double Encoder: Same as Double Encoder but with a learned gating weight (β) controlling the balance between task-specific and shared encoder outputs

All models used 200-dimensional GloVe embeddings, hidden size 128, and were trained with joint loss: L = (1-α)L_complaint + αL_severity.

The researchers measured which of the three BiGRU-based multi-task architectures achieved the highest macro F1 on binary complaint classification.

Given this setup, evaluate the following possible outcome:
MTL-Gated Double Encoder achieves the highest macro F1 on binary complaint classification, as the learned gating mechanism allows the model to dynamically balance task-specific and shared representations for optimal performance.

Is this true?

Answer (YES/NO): NO